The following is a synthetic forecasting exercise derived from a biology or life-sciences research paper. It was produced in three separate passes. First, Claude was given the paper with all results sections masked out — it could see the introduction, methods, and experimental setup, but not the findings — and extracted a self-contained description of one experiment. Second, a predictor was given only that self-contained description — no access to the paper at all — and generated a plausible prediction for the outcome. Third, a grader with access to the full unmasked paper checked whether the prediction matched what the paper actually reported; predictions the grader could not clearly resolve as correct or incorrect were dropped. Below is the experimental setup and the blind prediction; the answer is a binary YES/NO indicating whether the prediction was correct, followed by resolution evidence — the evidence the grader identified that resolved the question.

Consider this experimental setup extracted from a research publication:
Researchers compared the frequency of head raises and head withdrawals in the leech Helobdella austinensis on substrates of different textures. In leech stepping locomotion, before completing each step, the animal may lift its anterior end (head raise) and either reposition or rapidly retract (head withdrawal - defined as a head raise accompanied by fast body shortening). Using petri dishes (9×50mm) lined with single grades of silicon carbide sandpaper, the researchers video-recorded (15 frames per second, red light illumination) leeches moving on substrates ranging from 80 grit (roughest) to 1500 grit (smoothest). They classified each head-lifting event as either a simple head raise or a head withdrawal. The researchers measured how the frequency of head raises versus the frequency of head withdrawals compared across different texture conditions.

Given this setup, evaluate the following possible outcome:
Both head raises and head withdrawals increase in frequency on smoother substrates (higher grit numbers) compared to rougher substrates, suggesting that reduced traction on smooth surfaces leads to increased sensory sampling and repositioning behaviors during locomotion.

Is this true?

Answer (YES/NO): NO